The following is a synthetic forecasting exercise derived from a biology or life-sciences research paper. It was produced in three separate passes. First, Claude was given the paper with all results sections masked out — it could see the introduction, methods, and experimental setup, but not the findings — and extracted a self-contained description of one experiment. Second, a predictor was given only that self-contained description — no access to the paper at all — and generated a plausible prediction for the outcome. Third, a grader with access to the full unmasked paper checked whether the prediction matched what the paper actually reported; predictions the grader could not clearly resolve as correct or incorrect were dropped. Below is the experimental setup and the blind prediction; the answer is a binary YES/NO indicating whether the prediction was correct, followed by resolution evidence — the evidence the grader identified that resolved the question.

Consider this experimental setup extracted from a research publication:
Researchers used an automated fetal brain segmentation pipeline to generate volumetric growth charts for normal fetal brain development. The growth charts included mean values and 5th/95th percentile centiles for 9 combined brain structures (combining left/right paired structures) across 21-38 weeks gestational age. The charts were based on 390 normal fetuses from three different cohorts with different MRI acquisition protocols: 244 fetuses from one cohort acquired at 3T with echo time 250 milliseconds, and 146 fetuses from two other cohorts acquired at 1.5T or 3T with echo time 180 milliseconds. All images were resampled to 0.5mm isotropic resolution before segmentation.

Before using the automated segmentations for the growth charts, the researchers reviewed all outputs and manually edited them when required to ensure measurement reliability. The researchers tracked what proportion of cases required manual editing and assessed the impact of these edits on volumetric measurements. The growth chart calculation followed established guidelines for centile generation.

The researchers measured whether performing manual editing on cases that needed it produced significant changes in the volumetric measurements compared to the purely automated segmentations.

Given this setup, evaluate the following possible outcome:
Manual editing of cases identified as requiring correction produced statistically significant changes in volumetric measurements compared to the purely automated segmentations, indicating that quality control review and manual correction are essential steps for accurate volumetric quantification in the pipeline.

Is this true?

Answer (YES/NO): NO